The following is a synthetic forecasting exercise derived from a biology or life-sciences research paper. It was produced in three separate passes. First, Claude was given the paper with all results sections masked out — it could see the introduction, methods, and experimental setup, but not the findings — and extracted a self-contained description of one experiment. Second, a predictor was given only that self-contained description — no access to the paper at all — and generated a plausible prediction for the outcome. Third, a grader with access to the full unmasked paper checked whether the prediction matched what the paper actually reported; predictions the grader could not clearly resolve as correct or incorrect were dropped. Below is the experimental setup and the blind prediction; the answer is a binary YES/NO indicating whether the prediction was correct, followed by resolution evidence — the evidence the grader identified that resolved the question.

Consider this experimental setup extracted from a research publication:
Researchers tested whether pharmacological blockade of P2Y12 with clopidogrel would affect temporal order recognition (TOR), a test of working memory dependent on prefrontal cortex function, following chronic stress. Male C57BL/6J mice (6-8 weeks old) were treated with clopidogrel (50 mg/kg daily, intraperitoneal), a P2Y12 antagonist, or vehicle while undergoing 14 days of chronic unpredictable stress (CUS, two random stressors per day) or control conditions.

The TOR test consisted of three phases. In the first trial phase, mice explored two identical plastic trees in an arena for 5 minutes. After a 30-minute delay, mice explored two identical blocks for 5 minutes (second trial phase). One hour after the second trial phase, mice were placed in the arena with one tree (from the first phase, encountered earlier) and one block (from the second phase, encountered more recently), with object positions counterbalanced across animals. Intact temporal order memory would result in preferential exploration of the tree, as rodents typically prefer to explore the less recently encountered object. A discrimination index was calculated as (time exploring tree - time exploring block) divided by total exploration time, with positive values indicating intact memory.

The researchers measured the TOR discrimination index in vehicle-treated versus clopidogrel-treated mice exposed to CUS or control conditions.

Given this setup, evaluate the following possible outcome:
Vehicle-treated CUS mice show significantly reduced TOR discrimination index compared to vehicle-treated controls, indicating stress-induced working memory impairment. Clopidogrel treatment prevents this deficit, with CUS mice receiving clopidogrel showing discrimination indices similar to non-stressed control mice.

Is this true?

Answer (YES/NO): YES